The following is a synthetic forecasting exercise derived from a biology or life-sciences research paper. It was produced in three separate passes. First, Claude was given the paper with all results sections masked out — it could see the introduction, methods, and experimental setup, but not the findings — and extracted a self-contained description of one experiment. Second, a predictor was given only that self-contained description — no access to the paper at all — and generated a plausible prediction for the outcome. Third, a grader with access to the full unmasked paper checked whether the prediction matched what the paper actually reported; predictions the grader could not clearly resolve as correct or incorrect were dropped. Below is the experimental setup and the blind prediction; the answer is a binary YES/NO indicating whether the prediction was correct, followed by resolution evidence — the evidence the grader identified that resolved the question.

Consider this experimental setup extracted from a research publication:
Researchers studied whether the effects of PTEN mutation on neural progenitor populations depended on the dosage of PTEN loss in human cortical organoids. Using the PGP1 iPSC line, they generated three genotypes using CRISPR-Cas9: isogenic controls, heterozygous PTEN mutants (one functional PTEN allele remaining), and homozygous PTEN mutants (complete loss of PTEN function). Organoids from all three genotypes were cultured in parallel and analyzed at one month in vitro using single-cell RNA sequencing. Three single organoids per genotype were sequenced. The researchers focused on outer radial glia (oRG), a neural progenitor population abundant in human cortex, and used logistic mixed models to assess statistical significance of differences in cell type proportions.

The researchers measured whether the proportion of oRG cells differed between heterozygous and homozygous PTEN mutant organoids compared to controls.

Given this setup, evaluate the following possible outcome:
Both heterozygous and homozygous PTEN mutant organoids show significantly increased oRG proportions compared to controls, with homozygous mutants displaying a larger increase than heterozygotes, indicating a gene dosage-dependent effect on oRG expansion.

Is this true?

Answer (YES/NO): NO